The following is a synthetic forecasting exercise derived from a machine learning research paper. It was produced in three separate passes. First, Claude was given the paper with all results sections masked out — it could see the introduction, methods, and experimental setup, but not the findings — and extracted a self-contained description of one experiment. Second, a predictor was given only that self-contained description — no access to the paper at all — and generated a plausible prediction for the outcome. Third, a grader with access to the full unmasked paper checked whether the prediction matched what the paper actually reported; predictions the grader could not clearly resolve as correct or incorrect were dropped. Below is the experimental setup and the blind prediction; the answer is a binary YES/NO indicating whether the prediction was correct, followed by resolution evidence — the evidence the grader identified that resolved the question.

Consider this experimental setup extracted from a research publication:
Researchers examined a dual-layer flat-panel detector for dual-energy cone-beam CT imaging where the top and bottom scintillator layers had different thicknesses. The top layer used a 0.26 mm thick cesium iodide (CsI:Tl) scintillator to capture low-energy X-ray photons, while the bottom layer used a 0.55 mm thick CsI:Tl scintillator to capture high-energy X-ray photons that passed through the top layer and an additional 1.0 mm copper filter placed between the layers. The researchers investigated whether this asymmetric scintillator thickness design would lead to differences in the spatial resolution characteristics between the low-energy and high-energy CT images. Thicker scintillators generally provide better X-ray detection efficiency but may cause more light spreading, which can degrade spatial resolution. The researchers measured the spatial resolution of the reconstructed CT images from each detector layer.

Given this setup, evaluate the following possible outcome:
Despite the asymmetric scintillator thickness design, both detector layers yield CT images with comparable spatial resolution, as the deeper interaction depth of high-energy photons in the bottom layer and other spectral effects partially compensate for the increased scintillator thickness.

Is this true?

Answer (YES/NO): NO